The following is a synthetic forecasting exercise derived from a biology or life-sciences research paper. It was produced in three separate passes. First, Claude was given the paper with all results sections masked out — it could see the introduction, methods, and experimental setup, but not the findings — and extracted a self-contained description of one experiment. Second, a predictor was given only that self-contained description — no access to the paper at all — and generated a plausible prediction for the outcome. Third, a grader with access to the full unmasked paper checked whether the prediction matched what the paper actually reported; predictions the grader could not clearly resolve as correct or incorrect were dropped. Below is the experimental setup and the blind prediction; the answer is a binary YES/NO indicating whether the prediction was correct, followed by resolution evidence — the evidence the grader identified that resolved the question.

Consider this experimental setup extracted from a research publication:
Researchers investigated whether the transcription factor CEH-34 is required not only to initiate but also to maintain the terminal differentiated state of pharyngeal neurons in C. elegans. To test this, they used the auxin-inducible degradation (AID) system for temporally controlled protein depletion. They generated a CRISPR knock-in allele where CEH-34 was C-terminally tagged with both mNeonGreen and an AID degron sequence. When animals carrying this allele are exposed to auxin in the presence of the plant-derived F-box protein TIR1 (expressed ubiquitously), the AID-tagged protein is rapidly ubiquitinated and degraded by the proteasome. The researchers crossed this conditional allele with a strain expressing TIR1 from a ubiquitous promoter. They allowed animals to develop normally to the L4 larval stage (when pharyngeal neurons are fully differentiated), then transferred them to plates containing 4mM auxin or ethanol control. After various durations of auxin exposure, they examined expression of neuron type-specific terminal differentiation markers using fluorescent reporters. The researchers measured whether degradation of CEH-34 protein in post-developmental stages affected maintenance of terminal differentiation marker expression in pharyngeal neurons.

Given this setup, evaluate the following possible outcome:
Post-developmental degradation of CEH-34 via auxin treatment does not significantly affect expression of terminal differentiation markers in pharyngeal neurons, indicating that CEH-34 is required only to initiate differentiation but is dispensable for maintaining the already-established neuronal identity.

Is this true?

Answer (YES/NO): NO